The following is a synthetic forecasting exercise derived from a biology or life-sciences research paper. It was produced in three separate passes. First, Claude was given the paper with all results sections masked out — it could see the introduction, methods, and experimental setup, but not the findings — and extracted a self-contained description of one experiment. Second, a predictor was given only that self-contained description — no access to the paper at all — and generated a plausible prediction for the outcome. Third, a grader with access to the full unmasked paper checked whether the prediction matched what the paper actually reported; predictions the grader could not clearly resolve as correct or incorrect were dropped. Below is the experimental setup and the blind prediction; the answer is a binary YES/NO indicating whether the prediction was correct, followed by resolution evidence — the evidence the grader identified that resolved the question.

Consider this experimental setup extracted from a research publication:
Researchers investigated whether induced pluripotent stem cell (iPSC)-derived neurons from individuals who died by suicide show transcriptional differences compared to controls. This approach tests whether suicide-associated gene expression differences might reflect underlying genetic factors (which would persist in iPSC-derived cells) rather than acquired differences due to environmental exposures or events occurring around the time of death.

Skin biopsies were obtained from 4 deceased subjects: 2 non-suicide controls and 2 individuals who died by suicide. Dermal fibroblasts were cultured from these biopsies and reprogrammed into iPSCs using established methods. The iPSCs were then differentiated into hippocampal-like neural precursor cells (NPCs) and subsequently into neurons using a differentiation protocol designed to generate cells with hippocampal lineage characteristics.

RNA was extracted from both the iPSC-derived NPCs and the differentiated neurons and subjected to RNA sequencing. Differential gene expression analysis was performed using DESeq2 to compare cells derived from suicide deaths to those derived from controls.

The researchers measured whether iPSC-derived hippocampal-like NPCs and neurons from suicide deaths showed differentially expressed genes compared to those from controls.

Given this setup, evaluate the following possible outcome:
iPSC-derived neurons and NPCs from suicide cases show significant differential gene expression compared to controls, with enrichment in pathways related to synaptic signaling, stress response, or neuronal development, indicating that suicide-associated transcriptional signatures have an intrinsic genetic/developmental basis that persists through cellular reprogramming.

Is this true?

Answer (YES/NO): NO